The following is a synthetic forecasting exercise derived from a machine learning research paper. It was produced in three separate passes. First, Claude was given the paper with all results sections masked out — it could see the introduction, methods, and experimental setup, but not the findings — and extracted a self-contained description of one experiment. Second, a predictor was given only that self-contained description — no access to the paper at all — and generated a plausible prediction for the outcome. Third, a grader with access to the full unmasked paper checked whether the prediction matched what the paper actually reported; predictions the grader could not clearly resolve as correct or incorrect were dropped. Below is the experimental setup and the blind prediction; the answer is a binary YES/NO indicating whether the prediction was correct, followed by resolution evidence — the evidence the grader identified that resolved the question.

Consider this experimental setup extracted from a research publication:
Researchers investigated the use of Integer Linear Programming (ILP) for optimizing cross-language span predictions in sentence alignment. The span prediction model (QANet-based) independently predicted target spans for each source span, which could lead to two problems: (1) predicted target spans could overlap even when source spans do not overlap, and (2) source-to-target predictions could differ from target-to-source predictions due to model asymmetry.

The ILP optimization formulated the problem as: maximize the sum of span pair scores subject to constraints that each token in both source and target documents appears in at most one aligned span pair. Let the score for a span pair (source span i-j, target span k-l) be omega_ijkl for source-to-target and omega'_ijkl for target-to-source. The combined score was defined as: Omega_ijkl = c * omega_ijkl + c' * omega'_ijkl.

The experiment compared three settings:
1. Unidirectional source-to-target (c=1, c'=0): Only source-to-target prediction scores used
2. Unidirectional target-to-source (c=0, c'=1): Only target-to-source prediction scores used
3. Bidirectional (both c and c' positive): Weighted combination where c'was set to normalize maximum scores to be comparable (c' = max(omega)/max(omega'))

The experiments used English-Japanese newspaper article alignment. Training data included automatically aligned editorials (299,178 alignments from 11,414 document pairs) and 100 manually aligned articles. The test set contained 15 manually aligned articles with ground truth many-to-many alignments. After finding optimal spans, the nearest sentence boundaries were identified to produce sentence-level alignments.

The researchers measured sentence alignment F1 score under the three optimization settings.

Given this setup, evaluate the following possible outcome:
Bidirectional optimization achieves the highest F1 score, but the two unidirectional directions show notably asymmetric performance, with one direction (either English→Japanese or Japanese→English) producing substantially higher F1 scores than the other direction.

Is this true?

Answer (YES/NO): NO